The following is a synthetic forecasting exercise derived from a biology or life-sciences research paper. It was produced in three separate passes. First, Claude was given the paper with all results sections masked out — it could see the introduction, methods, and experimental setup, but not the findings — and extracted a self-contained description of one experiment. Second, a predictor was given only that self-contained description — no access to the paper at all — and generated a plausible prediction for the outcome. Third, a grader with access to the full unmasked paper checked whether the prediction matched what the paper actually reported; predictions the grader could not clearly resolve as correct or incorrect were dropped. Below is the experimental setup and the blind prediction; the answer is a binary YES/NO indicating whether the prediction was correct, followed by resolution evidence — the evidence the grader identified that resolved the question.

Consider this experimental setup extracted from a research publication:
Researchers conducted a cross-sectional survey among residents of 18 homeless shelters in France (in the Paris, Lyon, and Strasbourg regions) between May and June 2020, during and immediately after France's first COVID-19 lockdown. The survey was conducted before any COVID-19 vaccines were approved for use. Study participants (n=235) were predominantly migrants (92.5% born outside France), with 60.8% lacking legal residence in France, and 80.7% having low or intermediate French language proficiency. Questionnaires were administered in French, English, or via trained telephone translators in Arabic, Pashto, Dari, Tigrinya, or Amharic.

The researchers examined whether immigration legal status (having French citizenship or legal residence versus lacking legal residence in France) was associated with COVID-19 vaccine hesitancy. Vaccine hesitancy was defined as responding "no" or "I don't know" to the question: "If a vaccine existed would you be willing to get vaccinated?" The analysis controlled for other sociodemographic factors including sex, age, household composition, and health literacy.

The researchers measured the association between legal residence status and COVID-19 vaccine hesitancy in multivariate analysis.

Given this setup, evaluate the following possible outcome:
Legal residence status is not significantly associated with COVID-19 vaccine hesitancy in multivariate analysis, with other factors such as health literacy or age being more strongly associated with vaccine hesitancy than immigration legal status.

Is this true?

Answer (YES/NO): NO